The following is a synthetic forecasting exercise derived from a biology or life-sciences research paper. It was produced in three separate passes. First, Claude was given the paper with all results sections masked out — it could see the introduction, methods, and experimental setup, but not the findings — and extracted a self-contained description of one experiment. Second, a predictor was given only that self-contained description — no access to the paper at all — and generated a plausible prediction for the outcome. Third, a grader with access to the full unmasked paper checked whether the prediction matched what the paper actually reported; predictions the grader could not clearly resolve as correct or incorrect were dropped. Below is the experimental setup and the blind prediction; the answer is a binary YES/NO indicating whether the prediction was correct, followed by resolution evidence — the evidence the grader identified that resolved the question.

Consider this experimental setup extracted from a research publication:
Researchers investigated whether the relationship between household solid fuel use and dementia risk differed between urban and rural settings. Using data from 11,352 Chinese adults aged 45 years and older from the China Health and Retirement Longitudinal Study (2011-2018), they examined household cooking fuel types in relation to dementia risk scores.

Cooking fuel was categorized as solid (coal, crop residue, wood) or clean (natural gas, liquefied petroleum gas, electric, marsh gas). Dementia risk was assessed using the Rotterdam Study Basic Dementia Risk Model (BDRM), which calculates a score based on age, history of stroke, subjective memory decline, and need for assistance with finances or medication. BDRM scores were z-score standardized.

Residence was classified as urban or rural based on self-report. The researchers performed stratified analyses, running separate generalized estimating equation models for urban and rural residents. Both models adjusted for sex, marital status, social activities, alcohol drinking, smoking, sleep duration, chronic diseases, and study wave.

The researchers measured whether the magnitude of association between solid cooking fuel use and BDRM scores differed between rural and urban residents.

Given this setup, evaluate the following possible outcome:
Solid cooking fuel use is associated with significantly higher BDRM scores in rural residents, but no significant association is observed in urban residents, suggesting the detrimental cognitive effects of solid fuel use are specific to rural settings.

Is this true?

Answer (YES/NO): NO